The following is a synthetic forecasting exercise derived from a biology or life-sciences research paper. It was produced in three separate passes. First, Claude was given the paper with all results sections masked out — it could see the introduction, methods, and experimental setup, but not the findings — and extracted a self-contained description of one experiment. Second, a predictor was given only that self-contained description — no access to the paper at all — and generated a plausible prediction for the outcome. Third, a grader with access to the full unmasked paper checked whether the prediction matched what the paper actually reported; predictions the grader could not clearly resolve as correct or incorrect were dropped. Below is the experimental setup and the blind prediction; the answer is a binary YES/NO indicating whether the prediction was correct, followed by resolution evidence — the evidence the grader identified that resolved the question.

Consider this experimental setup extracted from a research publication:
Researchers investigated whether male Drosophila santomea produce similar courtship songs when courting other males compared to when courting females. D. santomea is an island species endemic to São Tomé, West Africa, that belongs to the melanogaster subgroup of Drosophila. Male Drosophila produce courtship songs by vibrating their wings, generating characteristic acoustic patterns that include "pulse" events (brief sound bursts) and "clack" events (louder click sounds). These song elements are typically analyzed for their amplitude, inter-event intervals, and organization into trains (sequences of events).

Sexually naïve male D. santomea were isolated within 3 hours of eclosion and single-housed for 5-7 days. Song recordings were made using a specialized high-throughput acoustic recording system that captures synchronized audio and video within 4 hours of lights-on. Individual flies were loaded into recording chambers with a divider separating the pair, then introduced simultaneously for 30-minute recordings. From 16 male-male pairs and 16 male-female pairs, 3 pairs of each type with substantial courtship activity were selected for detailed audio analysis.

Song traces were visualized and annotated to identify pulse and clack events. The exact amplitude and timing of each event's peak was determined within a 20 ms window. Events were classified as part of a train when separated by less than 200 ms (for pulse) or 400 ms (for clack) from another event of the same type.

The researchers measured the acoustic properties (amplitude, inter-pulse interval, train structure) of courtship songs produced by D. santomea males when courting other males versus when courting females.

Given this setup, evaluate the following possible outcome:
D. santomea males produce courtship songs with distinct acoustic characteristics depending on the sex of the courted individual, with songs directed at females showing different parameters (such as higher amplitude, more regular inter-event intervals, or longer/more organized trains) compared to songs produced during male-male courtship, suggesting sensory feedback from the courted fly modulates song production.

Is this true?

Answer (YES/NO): NO